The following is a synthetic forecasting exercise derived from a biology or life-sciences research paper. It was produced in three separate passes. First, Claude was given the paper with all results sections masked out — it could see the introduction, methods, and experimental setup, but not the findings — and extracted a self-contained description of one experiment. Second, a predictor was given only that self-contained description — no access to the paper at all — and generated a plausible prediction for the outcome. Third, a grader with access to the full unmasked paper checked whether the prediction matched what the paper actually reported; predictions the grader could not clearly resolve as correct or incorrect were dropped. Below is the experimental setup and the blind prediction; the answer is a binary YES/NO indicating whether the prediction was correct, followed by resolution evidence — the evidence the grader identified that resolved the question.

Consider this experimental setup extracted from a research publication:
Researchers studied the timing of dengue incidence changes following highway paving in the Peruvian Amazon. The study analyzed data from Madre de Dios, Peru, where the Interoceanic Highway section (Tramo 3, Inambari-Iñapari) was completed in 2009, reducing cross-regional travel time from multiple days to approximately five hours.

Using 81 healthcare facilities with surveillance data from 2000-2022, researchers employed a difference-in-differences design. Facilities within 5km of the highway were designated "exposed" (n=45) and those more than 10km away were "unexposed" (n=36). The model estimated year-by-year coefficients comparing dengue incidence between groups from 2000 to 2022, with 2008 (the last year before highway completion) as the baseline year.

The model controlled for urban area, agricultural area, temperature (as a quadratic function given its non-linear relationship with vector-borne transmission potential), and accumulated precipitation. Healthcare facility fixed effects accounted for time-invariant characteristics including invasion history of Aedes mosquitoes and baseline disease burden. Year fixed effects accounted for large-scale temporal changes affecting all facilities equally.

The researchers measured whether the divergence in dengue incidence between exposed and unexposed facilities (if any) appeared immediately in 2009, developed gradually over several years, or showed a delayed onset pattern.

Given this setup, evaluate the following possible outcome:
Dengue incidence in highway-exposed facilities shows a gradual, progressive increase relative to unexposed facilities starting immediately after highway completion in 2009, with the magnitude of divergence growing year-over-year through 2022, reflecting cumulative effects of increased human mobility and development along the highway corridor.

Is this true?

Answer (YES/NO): NO